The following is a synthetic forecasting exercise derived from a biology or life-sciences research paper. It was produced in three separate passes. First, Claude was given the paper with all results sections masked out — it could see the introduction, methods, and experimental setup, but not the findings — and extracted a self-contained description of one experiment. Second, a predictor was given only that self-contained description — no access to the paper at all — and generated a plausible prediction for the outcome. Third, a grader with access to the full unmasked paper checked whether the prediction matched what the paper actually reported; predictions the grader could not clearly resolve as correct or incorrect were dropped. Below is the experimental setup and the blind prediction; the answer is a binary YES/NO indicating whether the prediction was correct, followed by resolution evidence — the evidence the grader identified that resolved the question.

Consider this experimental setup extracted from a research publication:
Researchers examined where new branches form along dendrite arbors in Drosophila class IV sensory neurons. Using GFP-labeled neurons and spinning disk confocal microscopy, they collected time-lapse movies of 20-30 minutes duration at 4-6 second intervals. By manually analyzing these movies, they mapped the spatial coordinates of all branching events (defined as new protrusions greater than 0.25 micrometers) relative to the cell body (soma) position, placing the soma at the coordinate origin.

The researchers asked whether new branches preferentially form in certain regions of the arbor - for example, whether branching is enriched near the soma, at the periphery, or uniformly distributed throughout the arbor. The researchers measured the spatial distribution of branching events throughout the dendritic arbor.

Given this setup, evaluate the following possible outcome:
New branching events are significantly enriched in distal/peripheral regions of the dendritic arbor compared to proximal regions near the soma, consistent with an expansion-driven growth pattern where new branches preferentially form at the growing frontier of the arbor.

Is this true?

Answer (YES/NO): NO